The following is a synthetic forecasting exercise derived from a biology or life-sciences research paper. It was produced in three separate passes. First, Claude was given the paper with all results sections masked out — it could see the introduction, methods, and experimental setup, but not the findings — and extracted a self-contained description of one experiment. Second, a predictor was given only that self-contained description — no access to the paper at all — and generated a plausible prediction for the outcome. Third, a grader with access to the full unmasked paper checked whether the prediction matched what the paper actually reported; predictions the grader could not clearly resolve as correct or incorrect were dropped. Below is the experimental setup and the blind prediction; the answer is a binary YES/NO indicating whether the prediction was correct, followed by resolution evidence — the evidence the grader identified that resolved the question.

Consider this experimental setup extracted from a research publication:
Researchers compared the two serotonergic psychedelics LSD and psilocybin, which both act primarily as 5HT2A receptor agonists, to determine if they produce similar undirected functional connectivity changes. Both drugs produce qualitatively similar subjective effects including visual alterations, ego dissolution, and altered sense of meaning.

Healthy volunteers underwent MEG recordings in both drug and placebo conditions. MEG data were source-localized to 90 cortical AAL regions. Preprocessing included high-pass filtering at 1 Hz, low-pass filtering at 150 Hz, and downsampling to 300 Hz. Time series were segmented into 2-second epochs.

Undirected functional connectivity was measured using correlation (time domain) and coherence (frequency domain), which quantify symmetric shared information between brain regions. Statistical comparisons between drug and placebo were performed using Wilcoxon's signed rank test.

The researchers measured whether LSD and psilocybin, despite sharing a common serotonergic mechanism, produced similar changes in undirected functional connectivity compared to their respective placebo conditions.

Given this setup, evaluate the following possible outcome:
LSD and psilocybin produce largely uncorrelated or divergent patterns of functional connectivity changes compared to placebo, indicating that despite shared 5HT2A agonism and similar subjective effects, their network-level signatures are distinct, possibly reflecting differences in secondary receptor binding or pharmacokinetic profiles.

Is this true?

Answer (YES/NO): YES